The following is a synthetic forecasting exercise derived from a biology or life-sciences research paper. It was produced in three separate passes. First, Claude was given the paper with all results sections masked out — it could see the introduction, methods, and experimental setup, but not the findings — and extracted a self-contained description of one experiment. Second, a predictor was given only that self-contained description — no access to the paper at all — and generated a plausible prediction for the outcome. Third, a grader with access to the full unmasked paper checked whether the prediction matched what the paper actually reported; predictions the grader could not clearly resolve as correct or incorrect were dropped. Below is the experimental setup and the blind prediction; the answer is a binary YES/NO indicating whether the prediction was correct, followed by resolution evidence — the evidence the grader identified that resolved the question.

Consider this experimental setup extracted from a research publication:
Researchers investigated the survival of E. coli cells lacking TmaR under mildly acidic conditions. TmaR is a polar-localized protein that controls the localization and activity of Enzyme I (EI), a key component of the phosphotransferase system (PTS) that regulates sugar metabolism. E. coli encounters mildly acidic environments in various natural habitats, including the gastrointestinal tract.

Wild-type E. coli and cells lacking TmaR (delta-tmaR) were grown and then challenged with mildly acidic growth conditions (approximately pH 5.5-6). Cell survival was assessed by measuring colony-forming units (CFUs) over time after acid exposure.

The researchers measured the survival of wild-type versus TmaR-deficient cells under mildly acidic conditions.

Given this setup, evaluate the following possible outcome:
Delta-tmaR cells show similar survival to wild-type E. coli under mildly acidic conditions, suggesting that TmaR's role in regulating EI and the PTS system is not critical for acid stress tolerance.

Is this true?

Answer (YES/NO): NO